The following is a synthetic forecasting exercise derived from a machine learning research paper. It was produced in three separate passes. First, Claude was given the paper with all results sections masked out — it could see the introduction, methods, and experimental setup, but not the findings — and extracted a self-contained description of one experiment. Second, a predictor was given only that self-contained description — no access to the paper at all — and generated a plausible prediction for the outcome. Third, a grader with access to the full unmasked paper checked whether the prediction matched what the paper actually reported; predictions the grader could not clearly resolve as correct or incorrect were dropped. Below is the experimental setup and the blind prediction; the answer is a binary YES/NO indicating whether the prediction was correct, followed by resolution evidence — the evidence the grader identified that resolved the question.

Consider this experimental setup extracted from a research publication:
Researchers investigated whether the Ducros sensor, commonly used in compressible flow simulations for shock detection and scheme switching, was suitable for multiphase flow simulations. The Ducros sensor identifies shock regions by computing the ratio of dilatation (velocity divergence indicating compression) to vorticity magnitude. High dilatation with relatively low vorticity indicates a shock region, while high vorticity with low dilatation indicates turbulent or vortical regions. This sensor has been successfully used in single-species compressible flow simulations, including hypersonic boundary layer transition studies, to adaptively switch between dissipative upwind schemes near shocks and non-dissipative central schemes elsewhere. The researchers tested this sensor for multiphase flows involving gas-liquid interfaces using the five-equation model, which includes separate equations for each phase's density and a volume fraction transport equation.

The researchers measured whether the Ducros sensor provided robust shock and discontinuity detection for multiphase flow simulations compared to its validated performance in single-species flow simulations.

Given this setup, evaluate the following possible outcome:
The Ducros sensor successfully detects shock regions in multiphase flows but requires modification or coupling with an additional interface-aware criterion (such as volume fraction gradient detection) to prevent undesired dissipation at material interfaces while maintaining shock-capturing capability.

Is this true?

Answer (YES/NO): NO